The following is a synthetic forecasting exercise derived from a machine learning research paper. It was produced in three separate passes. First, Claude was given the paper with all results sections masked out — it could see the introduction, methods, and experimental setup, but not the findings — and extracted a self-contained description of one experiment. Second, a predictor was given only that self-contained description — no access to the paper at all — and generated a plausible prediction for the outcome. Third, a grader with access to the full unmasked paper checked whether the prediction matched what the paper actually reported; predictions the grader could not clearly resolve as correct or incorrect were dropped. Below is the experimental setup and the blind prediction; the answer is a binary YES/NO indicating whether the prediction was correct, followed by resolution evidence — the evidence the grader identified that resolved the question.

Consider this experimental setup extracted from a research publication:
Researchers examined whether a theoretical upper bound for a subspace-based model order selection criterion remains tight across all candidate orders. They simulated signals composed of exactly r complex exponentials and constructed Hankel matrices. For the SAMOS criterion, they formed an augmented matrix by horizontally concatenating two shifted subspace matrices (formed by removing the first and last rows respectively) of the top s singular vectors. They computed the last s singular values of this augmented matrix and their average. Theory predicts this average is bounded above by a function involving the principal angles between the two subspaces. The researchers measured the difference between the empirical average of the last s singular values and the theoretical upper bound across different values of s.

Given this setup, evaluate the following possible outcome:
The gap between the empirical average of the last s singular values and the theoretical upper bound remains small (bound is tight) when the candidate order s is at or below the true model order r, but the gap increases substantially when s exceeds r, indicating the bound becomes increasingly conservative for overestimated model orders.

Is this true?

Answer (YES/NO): NO